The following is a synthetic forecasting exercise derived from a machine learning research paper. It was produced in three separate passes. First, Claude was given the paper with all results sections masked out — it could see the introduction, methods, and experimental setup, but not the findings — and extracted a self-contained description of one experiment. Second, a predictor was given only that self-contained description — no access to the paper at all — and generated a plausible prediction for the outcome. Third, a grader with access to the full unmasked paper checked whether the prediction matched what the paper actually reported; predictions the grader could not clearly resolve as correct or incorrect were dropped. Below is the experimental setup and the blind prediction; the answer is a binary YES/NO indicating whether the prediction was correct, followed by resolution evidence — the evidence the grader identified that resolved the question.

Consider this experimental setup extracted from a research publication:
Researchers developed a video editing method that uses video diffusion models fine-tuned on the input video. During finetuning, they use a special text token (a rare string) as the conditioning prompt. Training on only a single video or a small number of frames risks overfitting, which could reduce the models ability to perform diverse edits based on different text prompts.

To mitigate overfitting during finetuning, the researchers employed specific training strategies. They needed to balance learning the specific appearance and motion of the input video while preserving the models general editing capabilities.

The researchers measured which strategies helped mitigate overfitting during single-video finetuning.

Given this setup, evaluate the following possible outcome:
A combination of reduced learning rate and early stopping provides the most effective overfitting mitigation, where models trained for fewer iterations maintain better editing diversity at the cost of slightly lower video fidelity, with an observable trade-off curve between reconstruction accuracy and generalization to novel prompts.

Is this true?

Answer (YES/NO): NO